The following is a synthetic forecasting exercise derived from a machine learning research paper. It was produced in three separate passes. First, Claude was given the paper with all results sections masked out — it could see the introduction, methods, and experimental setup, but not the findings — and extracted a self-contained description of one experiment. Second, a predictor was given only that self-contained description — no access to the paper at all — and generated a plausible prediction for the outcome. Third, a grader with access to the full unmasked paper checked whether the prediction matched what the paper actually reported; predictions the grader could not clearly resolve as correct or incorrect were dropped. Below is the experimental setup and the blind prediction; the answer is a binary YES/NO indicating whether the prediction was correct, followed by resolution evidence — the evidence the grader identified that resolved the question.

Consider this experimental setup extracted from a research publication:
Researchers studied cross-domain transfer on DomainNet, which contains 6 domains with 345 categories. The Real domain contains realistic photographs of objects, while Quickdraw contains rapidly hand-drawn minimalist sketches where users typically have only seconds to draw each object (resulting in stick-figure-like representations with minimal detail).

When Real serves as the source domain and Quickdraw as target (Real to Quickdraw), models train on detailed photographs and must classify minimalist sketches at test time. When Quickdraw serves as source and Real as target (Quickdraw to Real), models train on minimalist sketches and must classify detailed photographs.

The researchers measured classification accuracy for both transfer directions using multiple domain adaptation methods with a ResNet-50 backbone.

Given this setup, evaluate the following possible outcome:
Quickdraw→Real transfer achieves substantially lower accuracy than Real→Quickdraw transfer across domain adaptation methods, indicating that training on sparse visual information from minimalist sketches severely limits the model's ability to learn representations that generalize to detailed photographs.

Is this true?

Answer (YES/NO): YES